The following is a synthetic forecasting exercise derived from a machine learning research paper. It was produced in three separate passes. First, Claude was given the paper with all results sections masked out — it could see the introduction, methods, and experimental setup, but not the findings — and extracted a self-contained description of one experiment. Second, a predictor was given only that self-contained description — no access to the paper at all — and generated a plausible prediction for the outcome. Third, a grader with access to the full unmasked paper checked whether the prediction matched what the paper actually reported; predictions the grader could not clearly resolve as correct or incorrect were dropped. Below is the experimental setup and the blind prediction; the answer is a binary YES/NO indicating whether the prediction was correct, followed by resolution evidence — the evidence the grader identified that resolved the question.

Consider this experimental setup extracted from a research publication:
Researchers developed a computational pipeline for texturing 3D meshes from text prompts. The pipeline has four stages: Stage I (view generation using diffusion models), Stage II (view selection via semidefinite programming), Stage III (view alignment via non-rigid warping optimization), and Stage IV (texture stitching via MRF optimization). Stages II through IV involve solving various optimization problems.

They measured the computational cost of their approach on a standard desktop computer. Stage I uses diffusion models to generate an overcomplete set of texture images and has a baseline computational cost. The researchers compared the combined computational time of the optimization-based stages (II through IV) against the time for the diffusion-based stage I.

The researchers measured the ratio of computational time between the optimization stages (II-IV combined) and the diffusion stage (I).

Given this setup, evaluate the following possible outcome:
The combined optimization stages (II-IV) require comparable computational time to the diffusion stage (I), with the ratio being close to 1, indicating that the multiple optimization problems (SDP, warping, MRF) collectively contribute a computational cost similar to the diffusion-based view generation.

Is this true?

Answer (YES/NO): NO